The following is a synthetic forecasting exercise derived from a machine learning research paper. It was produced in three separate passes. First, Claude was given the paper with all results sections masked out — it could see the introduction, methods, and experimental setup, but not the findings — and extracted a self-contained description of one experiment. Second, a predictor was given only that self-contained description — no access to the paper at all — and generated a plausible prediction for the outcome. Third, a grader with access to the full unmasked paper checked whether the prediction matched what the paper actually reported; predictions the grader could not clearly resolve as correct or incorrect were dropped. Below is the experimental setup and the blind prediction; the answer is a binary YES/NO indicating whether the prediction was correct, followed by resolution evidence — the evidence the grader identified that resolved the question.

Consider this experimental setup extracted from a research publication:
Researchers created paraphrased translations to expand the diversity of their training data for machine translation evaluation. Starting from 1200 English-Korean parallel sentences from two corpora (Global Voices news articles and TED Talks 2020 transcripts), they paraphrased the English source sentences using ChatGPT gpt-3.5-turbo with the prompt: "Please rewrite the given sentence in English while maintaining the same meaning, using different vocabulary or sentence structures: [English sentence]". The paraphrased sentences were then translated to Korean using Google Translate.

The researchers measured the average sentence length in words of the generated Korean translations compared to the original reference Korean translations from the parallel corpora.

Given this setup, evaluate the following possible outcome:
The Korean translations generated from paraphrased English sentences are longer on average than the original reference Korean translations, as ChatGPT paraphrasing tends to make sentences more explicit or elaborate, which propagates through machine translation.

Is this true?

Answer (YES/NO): YES